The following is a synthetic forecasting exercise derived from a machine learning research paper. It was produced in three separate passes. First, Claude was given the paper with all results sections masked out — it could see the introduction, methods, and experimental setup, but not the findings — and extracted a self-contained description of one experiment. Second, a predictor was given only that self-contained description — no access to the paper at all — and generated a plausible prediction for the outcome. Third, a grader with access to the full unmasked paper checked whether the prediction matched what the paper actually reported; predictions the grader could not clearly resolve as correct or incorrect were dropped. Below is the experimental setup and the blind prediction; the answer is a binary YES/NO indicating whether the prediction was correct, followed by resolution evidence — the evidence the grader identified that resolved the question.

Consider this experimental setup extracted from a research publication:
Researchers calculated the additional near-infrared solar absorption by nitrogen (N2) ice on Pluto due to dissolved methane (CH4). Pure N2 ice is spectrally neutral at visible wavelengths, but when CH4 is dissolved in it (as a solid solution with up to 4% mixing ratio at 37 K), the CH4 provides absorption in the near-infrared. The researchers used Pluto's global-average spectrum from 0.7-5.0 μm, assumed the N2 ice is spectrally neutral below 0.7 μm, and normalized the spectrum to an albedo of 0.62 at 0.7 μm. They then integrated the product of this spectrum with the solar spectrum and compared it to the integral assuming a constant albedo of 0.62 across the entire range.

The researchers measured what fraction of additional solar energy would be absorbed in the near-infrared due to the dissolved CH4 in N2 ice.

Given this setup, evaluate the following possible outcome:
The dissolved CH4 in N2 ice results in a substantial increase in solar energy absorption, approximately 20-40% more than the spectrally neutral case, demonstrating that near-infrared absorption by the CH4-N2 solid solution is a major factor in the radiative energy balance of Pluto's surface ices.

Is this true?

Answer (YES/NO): NO